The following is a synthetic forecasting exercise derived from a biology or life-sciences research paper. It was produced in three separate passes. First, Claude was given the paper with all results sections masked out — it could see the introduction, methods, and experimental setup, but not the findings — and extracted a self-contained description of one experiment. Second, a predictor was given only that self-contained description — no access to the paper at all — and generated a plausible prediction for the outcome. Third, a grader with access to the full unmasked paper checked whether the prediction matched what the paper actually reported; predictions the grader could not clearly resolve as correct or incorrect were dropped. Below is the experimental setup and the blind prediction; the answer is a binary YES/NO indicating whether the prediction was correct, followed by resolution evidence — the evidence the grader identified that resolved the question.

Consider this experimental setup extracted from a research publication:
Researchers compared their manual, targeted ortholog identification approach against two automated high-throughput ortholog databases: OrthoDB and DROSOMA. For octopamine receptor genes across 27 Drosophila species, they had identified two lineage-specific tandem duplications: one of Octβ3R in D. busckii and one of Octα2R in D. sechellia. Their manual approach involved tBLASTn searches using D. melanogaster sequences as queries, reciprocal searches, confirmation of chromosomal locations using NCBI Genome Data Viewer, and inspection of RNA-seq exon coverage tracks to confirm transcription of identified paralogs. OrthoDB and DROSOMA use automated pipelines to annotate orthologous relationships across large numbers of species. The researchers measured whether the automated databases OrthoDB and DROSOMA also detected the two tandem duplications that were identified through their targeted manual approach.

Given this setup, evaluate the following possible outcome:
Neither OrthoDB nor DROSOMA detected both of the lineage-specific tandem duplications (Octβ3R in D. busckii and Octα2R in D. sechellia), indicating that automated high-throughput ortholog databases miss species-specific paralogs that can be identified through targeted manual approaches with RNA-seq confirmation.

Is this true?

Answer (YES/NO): NO